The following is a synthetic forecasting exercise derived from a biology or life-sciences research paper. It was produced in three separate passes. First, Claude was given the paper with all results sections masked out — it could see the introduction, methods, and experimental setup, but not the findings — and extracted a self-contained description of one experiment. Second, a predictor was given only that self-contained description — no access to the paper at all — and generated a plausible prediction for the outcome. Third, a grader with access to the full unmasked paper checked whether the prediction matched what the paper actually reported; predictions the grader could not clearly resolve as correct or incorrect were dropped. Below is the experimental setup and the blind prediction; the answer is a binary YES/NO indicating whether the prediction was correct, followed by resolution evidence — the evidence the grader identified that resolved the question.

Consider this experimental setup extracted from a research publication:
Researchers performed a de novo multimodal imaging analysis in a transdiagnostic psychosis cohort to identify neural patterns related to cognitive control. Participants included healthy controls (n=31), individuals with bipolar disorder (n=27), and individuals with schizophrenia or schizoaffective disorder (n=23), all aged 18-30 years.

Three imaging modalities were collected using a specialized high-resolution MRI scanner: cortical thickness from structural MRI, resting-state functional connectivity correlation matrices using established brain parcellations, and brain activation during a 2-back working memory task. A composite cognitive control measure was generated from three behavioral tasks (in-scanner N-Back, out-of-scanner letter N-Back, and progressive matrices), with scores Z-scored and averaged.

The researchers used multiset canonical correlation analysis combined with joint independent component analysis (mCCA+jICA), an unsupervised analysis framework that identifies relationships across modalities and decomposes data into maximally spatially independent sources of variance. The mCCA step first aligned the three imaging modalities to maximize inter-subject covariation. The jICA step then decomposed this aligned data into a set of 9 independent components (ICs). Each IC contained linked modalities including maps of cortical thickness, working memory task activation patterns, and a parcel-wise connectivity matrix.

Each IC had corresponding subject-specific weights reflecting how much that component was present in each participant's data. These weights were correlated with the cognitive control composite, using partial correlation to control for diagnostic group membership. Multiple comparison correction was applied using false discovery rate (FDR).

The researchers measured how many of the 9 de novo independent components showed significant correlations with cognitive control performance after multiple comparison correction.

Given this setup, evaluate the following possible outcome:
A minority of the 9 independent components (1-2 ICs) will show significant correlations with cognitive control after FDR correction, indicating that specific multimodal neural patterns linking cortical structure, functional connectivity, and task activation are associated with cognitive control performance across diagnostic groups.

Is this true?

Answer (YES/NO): YES